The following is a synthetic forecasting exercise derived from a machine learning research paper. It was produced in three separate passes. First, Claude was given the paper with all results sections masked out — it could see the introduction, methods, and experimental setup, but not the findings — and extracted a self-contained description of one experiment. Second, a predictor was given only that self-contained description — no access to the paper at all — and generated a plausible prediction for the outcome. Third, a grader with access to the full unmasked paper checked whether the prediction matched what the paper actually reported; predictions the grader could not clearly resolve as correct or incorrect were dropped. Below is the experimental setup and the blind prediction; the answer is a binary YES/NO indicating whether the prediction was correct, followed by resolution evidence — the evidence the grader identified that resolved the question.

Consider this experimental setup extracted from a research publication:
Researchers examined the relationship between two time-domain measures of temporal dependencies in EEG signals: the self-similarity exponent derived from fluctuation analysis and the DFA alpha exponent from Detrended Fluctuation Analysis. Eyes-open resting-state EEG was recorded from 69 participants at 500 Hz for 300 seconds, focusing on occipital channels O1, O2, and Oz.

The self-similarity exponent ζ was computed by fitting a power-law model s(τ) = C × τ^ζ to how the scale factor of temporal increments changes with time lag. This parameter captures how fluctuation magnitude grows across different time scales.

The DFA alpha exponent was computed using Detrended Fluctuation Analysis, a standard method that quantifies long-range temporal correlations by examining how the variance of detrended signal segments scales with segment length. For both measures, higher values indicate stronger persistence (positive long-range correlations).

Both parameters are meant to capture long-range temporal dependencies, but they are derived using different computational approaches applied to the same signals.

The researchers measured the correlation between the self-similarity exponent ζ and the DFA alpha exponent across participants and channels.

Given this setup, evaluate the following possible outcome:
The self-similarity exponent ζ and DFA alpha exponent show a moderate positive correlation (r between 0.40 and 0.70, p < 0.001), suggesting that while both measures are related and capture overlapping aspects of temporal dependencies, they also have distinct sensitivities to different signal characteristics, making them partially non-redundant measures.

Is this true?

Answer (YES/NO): NO